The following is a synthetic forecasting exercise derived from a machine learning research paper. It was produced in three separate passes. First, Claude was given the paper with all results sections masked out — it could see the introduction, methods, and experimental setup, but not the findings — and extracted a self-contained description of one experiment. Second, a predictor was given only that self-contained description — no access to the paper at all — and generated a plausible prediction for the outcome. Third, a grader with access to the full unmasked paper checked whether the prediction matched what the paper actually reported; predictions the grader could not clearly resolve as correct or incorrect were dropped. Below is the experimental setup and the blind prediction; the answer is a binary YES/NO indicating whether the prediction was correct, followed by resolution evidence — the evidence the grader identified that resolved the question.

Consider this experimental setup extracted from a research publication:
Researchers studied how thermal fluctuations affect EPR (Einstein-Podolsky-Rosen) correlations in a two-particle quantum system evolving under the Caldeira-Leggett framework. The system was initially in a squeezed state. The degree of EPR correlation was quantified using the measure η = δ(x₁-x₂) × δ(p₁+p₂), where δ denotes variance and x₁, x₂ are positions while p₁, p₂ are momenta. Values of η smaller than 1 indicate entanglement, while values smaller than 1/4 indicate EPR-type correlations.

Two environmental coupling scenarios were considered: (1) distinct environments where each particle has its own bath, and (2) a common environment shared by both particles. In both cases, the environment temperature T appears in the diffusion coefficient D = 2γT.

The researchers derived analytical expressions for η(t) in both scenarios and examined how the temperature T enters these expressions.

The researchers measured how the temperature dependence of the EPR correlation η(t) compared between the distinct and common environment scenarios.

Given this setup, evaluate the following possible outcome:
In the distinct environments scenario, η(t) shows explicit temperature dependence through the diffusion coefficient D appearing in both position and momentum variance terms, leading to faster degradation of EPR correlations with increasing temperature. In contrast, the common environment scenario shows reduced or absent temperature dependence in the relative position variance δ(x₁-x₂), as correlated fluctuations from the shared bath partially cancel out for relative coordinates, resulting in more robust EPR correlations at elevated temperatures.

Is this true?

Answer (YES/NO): NO